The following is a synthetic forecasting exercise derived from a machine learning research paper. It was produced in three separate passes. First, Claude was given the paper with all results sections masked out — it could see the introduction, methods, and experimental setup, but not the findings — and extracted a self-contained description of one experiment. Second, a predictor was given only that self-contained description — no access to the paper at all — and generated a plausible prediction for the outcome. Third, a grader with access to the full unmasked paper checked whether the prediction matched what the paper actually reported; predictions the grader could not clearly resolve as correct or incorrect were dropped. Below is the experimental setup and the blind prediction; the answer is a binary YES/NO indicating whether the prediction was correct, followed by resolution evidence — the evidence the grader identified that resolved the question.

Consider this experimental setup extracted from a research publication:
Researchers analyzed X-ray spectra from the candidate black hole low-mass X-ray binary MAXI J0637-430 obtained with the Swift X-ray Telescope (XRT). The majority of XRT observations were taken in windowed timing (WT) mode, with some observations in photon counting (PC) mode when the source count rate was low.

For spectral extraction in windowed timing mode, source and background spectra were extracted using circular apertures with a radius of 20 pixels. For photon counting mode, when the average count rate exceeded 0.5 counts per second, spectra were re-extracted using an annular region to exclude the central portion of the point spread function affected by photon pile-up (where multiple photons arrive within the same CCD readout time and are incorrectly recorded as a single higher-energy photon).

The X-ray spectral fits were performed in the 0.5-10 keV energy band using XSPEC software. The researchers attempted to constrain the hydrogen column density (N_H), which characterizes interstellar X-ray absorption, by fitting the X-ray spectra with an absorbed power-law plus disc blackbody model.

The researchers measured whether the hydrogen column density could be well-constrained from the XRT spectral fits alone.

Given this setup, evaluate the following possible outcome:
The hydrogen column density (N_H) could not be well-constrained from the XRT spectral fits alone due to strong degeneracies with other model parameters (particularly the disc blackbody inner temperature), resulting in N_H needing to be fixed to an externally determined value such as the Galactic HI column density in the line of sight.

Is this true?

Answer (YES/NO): NO